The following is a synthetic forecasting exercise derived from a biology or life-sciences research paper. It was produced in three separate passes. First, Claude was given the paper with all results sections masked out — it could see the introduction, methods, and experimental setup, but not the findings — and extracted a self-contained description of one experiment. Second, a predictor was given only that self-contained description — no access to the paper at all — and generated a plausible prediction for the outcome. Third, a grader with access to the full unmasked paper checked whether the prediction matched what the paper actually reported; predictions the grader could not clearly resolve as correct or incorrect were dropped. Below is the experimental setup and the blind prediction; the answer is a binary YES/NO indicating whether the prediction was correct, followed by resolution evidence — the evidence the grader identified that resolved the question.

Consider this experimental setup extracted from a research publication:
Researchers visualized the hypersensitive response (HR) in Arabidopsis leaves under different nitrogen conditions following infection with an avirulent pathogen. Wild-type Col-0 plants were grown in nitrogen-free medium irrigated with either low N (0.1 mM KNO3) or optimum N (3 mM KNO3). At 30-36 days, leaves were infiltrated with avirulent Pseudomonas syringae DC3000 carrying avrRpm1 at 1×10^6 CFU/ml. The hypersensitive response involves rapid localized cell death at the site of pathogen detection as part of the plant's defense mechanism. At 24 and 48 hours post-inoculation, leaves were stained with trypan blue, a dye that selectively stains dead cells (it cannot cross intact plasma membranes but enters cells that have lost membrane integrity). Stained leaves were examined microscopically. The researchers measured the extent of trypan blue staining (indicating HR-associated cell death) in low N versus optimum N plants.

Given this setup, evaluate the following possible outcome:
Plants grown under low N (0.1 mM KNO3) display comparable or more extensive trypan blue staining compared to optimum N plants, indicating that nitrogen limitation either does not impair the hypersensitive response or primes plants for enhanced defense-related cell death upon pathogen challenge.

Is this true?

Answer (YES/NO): NO